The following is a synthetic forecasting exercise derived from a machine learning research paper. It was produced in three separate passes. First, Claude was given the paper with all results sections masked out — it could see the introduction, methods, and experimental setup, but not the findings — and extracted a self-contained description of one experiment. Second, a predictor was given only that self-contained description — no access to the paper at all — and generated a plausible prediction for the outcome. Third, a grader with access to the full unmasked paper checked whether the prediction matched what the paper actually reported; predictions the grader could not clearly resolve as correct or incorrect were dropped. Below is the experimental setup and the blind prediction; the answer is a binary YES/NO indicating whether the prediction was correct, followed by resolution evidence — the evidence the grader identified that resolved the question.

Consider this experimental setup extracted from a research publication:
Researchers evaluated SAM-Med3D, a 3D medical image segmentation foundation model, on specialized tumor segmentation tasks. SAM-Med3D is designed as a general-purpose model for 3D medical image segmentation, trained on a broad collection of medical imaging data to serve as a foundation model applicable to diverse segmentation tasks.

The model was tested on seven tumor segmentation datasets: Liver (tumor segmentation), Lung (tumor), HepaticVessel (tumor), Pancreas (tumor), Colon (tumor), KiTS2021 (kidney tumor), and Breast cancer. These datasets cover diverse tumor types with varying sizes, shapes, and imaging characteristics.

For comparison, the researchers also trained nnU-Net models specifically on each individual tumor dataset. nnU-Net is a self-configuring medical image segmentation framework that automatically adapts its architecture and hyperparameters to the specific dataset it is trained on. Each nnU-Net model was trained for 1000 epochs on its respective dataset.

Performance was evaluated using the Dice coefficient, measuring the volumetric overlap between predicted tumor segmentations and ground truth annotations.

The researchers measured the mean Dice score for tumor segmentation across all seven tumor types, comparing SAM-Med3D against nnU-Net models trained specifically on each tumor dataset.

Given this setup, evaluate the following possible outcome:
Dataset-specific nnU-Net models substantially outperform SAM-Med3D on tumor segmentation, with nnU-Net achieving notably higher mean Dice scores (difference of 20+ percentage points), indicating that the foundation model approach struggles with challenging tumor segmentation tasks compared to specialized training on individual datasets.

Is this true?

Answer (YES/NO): NO